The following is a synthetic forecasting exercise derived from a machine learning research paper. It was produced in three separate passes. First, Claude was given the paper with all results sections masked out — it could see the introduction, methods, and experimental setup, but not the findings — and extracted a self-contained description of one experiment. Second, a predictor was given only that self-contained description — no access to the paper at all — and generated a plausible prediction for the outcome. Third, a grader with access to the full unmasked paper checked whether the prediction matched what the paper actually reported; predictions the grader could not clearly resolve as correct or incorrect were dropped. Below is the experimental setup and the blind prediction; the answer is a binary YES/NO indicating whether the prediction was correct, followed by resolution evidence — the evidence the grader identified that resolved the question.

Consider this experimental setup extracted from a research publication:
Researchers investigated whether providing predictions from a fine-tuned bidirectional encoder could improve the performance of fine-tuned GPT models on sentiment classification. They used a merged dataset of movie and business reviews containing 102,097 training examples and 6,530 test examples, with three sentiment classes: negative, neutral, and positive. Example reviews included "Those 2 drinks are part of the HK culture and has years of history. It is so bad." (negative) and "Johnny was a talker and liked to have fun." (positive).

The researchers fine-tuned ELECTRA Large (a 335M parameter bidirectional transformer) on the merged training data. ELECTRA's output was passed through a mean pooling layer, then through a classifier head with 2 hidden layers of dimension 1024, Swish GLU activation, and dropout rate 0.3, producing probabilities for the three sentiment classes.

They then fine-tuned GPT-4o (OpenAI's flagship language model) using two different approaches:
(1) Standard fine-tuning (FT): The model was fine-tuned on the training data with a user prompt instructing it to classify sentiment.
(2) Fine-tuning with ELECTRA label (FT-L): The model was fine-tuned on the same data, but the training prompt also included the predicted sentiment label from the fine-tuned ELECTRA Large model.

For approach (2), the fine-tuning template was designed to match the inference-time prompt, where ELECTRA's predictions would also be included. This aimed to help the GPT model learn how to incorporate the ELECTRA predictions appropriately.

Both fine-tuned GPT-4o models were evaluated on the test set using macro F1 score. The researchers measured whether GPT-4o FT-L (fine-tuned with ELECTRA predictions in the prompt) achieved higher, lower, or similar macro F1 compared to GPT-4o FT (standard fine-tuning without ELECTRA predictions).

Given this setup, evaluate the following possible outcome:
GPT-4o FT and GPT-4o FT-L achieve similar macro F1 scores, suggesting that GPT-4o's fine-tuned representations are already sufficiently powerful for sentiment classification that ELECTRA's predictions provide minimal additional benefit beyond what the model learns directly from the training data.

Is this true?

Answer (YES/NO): NO